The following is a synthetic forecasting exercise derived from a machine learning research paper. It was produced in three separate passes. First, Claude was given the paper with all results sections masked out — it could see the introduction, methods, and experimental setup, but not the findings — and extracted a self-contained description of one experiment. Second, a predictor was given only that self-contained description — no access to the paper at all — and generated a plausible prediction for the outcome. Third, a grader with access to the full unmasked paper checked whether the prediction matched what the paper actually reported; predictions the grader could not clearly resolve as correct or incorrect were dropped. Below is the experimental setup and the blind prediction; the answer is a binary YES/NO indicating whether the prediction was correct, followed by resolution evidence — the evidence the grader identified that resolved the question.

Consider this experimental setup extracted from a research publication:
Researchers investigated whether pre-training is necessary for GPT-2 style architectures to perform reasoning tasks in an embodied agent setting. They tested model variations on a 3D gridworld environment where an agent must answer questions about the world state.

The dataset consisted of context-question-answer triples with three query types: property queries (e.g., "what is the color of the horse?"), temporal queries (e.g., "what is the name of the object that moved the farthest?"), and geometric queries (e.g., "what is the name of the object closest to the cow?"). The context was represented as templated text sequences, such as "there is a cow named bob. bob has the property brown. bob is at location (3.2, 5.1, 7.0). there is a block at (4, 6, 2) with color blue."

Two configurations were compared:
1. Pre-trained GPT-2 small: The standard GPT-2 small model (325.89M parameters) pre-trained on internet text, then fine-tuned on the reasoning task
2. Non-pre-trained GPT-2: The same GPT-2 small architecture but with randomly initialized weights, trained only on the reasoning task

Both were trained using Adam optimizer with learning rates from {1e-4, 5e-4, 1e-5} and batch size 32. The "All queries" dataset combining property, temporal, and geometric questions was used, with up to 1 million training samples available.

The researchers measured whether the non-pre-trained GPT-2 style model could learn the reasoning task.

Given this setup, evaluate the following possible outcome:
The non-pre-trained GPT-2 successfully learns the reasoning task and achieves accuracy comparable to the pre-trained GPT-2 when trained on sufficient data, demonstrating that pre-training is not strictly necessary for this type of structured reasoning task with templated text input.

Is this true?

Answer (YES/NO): NO